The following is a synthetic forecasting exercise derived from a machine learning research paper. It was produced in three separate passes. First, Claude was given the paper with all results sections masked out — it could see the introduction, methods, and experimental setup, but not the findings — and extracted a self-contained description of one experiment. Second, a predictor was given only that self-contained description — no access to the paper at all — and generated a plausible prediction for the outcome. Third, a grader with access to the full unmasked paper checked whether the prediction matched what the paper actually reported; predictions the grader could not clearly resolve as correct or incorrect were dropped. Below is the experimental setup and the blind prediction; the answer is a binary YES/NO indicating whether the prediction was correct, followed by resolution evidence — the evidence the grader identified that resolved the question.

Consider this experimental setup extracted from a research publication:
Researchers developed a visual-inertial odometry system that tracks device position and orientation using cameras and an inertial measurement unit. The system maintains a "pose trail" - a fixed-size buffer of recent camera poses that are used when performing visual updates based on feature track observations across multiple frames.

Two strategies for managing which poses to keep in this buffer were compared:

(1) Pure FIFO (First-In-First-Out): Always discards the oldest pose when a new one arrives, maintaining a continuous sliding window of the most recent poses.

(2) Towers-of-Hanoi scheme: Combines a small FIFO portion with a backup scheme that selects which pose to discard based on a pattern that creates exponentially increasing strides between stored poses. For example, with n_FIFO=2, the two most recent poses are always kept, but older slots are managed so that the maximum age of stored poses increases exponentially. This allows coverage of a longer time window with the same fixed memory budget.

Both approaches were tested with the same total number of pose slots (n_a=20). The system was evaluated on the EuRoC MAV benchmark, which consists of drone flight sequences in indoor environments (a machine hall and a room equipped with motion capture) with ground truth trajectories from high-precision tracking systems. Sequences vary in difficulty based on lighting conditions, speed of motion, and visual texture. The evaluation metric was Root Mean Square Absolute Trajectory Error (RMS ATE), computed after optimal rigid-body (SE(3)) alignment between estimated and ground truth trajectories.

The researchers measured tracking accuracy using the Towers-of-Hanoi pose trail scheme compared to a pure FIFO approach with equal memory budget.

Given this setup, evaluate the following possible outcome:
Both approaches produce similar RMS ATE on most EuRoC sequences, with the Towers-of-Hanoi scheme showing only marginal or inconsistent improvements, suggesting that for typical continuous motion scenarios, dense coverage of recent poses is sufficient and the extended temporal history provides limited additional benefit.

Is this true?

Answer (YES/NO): NO